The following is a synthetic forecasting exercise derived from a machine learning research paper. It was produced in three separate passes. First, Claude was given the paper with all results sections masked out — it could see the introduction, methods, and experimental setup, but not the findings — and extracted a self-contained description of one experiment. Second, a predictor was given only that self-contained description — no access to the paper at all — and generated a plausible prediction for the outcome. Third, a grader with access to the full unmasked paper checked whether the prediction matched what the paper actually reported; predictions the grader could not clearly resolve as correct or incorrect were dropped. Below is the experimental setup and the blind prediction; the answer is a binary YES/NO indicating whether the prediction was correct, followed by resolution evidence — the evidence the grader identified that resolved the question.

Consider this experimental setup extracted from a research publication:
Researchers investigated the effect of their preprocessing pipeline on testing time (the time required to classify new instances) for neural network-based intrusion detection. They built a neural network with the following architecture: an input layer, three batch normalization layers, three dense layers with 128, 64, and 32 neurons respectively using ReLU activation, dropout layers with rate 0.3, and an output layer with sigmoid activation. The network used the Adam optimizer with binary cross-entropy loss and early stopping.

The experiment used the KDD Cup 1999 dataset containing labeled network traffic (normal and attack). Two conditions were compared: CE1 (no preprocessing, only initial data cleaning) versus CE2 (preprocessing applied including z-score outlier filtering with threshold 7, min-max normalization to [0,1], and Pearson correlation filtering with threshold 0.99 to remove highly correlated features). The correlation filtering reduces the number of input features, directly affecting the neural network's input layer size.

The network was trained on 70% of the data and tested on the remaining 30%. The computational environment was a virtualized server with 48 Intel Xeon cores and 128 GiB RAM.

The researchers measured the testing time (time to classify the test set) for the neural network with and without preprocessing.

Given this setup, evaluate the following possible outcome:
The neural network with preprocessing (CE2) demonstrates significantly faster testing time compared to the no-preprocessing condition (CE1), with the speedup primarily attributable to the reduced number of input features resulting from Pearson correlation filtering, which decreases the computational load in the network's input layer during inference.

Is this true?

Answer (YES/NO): YES